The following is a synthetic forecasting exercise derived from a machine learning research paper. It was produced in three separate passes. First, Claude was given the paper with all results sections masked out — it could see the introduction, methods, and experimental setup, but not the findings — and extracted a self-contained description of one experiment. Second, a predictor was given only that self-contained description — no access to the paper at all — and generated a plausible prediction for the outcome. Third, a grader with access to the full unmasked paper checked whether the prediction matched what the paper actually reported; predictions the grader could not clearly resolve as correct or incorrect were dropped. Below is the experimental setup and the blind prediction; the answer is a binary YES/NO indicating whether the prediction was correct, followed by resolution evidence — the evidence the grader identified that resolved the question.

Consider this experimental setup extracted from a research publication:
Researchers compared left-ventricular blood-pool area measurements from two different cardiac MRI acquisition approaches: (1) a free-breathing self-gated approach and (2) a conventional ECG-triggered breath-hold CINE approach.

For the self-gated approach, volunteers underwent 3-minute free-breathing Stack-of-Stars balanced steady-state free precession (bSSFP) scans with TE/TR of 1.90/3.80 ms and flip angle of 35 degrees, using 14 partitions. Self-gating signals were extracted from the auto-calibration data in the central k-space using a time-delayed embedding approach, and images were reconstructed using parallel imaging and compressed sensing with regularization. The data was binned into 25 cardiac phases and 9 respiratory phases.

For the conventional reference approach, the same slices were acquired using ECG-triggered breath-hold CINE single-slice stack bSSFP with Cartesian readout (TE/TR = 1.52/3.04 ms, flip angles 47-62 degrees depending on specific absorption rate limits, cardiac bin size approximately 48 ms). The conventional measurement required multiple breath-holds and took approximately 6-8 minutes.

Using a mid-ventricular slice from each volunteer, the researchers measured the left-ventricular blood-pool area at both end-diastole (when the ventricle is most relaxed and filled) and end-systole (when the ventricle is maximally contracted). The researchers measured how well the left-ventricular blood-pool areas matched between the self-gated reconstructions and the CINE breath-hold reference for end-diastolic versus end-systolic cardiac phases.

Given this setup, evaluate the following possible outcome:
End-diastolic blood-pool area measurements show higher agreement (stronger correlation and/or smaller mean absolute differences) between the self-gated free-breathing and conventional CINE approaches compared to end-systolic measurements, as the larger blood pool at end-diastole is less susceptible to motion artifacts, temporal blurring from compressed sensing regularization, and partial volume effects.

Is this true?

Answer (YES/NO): YES